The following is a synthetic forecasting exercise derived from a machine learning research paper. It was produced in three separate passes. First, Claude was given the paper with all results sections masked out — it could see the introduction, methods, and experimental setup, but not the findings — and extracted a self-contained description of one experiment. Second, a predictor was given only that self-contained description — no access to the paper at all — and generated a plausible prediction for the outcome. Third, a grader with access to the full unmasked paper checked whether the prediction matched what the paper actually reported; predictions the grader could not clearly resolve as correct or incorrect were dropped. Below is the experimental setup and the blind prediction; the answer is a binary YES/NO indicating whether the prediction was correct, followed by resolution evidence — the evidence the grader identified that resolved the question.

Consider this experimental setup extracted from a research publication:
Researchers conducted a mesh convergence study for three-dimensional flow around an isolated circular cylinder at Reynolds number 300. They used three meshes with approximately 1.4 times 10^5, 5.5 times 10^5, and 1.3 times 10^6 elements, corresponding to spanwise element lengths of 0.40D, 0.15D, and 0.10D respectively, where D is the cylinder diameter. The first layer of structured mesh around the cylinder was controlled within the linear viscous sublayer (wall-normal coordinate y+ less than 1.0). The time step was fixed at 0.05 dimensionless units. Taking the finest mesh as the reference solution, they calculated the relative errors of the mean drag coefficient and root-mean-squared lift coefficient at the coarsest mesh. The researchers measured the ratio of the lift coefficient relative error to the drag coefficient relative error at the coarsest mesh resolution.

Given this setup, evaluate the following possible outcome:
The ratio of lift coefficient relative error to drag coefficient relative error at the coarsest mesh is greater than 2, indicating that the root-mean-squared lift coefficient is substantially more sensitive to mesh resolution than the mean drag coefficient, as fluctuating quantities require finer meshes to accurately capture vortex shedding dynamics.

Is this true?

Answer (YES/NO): YES